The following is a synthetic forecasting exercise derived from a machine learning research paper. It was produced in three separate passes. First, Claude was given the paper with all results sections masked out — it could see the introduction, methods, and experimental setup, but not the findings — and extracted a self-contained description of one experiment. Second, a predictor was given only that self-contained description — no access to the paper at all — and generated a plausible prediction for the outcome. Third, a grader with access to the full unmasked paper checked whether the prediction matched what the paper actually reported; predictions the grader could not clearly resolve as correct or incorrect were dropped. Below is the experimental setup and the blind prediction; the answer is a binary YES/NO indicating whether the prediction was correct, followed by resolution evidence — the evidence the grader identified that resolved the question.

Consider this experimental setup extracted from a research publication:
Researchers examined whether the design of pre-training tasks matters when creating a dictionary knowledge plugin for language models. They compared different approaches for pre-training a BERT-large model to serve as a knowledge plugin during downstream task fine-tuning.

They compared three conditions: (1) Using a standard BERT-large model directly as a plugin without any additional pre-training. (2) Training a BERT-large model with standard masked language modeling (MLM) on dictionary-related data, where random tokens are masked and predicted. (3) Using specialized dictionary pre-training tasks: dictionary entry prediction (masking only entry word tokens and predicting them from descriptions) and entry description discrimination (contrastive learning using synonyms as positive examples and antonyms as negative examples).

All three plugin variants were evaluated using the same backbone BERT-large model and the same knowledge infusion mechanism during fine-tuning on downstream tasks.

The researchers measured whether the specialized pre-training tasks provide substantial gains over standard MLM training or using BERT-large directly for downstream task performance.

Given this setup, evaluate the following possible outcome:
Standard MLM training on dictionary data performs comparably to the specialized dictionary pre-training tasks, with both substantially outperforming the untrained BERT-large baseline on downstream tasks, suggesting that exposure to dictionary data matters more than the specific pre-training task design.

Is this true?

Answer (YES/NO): YES